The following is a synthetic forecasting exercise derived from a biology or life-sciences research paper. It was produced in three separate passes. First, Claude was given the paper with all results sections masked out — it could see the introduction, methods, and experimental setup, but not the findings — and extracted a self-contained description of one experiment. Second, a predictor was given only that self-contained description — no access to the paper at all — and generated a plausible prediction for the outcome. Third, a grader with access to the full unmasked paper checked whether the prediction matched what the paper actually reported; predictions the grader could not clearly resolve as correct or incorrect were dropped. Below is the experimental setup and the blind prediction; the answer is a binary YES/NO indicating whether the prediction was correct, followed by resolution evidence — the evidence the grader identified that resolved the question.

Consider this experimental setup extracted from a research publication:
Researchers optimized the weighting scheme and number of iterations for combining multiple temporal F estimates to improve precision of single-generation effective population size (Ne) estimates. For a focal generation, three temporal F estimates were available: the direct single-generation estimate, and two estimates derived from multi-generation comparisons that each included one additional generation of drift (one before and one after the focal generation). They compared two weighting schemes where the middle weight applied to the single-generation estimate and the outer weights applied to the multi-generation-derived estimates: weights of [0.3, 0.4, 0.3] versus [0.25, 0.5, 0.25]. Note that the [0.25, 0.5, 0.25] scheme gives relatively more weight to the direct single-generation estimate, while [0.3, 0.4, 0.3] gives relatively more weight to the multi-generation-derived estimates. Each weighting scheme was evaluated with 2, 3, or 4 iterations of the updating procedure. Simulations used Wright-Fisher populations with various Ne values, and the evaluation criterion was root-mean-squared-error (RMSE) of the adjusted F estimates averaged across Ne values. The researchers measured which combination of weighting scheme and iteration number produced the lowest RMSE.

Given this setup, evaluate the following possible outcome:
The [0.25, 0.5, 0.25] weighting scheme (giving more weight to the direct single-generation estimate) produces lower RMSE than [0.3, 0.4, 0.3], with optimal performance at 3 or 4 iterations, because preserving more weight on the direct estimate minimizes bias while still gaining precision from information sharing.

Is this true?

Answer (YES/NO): NO